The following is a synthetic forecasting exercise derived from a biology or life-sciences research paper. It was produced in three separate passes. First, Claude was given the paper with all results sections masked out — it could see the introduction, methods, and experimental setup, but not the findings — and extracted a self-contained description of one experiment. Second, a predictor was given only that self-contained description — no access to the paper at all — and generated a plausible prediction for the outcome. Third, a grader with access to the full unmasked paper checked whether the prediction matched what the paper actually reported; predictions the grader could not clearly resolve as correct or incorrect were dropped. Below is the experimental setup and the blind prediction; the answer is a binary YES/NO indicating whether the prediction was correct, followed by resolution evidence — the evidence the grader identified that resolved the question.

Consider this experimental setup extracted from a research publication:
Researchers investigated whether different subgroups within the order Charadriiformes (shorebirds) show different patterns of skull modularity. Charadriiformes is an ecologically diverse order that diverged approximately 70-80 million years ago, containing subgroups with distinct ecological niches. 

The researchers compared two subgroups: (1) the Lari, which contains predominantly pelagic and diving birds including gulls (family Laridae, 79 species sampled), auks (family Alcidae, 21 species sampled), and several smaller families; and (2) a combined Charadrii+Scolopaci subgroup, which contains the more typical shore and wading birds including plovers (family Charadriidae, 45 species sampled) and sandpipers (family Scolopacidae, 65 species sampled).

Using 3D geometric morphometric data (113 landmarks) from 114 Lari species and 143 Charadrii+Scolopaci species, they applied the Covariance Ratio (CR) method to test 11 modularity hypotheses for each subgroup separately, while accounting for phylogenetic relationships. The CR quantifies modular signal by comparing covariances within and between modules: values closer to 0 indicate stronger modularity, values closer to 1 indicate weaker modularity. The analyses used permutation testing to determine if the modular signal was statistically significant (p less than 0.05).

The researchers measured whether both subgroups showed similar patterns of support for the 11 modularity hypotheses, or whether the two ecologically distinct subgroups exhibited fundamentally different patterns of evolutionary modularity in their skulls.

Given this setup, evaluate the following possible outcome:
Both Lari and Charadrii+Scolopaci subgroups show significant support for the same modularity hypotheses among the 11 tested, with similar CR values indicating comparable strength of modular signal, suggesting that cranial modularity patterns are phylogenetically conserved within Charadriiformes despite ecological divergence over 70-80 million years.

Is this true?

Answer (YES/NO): NO